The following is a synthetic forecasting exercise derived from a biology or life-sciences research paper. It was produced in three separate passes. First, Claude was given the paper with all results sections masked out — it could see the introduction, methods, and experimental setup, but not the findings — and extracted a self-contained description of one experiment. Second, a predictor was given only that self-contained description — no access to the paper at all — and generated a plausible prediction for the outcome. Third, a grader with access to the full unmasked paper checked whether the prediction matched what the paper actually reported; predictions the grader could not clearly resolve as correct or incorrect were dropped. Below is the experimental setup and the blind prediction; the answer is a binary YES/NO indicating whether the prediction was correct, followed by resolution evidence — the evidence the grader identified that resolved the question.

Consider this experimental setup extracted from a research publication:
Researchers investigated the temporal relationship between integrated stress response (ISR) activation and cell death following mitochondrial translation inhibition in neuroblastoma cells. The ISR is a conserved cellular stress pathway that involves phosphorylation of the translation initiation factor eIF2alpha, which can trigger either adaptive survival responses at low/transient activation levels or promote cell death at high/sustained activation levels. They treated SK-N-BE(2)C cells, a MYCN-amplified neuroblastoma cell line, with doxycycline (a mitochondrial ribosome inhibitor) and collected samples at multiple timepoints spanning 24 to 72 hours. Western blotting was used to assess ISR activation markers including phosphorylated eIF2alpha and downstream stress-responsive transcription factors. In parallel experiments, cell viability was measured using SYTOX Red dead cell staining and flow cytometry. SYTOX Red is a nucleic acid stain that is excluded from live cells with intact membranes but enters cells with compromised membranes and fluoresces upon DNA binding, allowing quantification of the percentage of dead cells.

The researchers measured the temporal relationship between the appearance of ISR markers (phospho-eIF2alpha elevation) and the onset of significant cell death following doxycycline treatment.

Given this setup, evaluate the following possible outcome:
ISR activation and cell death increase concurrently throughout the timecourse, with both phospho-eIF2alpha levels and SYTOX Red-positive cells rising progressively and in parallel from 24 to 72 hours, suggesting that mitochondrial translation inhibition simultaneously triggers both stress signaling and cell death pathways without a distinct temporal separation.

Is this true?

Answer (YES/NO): NO